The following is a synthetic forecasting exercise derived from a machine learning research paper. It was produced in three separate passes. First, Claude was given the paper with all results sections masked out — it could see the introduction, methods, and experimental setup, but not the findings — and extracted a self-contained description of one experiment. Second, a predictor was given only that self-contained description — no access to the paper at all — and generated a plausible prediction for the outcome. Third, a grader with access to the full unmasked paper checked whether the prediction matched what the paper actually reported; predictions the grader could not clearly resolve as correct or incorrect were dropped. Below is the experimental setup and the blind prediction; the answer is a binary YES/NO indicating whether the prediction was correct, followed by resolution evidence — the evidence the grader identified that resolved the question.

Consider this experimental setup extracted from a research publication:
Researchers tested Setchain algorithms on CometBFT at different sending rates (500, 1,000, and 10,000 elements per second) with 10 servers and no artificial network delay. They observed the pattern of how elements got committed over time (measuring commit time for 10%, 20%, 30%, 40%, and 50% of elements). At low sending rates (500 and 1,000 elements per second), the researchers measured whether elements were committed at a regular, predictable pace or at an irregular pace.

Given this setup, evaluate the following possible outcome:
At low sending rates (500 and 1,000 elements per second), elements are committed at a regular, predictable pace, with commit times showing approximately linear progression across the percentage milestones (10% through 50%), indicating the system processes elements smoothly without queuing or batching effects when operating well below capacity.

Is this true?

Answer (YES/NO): YES